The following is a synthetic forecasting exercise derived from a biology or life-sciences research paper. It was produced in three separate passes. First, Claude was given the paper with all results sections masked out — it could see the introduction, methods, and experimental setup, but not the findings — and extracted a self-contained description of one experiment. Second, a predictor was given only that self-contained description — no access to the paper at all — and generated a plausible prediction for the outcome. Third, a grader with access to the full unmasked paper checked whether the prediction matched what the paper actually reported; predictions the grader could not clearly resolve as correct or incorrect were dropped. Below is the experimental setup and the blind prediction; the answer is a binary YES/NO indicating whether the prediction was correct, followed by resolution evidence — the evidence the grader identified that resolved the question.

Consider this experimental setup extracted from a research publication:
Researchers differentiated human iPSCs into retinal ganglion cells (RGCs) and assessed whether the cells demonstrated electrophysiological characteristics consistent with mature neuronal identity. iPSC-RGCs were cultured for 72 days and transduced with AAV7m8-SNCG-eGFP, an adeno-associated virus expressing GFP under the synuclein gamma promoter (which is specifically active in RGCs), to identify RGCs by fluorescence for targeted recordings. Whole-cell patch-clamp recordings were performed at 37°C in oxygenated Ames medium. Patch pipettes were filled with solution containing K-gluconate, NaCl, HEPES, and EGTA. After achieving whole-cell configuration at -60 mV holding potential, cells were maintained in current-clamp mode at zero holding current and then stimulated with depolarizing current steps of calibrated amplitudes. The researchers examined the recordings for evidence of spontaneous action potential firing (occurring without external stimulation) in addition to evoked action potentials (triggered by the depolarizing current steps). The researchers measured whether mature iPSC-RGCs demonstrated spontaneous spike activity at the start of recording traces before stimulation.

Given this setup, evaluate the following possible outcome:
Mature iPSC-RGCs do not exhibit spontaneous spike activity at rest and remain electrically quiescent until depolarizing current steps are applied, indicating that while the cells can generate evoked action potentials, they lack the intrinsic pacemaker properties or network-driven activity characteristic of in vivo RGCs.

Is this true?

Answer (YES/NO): NO